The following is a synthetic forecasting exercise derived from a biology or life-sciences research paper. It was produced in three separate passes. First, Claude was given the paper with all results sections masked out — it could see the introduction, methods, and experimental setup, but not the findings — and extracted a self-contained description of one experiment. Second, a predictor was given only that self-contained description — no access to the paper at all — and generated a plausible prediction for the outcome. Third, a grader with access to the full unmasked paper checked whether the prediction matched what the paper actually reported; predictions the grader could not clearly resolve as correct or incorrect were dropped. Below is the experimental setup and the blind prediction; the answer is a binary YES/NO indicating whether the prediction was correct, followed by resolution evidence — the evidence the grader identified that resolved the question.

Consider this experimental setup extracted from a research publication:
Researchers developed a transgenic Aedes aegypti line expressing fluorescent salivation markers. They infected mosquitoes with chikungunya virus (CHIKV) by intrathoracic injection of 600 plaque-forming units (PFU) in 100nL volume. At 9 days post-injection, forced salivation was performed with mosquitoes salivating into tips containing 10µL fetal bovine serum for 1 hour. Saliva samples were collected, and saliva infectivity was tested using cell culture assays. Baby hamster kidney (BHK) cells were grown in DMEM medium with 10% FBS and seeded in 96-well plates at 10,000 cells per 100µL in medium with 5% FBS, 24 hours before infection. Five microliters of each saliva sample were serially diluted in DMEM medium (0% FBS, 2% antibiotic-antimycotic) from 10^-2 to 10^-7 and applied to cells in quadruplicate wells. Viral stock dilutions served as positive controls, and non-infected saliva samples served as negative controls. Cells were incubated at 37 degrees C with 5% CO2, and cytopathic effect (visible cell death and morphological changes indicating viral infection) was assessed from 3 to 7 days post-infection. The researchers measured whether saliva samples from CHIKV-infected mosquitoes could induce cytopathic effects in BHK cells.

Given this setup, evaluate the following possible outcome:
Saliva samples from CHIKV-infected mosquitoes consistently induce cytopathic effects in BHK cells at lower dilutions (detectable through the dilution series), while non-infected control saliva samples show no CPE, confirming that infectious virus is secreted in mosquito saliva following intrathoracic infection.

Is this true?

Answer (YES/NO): NO